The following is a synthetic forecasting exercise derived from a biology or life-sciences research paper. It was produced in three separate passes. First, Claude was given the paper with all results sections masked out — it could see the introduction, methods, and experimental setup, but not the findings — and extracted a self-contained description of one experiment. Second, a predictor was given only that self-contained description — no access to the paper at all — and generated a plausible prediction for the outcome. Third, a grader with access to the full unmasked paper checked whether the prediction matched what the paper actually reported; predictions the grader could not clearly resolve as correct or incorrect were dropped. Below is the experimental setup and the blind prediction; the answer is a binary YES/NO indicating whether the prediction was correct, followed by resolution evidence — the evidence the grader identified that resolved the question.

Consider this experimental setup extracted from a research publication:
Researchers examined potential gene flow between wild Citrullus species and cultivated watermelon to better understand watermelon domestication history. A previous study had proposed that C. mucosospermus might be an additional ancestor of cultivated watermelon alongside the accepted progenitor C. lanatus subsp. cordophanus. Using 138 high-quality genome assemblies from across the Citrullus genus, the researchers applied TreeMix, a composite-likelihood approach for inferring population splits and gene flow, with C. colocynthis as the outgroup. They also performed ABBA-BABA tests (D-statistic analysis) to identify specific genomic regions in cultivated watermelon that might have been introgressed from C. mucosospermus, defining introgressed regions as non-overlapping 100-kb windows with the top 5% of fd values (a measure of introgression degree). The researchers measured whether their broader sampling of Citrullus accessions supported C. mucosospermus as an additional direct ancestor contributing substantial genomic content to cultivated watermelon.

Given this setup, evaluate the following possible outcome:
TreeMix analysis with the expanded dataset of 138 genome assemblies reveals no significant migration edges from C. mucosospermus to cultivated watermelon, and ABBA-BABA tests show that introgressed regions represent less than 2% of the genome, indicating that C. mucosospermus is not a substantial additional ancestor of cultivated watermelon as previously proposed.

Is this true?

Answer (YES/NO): NO